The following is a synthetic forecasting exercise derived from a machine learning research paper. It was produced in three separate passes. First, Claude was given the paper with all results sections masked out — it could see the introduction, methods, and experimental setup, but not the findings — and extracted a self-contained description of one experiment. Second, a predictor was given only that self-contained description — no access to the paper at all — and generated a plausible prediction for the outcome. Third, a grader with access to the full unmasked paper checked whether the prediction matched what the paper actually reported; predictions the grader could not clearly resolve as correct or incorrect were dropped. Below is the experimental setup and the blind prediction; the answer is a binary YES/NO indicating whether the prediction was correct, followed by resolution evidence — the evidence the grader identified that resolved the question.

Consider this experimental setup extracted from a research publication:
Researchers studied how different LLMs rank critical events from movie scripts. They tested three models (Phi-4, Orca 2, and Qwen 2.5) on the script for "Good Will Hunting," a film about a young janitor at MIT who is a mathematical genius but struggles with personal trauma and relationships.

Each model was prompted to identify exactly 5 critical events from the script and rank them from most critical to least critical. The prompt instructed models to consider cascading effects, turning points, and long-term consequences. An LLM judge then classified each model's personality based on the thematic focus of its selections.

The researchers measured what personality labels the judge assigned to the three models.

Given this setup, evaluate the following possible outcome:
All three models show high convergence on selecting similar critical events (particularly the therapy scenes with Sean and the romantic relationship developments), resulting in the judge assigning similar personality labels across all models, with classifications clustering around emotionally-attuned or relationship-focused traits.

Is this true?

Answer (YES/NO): NO